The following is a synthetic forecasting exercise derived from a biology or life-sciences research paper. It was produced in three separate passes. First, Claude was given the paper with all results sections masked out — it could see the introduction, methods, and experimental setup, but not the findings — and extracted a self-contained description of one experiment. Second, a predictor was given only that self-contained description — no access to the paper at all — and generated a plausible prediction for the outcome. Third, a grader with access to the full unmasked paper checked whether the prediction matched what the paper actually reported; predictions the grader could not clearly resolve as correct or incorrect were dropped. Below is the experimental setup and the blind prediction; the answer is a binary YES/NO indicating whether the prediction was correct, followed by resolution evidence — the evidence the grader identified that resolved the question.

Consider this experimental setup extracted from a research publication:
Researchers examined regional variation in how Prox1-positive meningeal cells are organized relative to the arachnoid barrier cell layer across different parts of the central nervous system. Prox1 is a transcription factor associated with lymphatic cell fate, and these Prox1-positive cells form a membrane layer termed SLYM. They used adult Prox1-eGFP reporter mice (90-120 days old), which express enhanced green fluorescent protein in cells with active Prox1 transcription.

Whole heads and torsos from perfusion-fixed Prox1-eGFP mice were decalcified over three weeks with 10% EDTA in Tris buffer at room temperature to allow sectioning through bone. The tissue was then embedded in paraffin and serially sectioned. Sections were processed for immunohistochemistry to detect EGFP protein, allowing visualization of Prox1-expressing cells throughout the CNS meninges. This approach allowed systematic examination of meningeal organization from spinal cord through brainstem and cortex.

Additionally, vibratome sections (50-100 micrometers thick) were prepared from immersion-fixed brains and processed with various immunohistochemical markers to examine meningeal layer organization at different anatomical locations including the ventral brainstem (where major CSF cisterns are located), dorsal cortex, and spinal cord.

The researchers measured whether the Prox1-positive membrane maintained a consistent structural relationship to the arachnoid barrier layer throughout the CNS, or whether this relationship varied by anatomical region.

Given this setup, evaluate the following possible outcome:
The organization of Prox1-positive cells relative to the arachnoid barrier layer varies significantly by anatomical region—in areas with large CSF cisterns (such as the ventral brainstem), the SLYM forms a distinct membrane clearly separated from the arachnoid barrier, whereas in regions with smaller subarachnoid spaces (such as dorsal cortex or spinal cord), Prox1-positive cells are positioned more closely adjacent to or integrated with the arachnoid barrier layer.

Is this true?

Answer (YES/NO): YES